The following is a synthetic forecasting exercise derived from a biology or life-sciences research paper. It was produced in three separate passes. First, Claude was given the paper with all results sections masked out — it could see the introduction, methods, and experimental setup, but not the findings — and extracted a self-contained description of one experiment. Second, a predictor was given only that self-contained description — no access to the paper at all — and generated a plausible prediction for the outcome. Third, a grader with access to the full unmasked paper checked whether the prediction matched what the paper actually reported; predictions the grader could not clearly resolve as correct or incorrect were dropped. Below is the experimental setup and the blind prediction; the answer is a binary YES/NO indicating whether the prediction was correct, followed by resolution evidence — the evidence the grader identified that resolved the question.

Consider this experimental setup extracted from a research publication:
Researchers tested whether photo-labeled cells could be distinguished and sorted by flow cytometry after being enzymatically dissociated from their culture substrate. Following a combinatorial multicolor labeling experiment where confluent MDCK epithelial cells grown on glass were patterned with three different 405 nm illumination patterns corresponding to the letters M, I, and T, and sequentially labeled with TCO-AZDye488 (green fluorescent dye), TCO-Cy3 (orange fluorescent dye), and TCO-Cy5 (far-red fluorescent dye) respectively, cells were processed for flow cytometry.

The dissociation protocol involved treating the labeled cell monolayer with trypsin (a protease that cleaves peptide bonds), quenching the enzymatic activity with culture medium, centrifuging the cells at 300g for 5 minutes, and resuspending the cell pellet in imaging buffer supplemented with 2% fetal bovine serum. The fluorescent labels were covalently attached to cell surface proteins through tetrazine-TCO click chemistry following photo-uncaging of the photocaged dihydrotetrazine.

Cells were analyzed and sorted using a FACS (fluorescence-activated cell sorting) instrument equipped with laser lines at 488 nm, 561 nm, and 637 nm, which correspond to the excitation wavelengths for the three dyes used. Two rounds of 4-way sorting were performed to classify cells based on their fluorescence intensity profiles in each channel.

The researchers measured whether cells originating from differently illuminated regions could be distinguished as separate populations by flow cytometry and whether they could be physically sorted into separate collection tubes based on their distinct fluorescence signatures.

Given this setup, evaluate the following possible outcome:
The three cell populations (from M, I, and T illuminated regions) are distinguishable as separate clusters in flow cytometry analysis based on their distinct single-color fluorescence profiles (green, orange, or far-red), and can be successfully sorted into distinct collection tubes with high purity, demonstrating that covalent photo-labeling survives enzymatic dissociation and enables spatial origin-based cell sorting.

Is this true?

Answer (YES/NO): NO